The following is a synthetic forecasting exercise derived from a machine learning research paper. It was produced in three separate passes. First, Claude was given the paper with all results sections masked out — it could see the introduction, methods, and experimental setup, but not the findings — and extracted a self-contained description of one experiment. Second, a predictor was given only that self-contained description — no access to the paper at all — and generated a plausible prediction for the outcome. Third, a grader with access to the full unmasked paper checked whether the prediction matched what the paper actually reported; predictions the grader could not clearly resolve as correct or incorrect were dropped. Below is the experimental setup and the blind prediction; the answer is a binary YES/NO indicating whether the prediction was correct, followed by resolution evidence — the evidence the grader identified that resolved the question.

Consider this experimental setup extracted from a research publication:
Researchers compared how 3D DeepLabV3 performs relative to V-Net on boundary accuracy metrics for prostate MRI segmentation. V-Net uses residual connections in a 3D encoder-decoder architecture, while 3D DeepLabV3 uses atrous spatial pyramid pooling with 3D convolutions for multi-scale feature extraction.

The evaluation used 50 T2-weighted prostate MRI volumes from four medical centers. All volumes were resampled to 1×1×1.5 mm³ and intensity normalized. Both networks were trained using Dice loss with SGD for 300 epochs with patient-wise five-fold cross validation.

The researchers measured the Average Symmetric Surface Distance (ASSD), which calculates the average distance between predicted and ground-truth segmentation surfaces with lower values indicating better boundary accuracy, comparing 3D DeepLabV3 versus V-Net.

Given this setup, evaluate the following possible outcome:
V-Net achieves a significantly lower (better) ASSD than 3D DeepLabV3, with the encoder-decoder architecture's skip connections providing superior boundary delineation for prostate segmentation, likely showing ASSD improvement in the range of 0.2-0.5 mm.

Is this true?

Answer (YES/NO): NO